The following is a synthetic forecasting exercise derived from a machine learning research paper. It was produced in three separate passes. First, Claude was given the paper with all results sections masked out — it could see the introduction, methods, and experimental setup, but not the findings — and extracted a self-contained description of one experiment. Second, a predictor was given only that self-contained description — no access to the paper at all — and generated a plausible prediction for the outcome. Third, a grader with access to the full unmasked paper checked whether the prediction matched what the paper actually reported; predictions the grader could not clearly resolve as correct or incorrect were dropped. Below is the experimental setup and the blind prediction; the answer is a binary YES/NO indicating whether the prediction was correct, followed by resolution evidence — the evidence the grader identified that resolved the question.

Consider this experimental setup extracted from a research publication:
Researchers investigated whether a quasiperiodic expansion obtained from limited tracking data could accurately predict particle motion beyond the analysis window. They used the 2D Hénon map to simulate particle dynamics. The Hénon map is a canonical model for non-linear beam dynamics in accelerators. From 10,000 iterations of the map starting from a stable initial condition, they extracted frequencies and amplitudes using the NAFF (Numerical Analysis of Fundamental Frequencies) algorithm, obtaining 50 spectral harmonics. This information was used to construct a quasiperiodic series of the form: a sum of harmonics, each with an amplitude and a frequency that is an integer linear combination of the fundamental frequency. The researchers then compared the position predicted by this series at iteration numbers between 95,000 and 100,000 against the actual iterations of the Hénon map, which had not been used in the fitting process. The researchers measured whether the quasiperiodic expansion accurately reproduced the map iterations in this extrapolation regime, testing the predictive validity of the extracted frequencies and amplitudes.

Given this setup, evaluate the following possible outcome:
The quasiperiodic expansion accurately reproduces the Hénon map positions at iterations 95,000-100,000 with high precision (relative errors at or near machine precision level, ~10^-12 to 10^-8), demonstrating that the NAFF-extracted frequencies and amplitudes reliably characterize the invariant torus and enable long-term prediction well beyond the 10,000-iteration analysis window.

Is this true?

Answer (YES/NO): YES